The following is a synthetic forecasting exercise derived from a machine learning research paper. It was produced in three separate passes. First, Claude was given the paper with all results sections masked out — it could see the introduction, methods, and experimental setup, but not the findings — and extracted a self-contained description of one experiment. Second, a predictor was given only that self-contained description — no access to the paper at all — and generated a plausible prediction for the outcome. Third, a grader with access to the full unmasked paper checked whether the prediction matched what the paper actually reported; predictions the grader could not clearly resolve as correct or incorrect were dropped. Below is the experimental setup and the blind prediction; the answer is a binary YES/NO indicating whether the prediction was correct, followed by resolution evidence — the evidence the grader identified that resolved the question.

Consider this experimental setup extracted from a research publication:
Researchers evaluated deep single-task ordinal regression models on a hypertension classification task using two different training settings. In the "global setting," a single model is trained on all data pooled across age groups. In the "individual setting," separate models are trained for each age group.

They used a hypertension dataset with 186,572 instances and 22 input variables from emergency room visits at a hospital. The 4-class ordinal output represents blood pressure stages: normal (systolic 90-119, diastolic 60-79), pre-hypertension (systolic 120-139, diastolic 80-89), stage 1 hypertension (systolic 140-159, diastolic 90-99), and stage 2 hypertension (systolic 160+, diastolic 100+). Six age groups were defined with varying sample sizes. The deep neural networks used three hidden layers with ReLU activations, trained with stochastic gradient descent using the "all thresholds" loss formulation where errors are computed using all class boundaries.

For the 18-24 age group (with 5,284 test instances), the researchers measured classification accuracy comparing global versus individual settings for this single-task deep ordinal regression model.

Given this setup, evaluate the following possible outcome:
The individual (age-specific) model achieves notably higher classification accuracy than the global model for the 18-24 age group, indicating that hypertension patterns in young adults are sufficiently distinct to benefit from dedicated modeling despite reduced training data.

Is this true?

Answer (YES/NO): YES